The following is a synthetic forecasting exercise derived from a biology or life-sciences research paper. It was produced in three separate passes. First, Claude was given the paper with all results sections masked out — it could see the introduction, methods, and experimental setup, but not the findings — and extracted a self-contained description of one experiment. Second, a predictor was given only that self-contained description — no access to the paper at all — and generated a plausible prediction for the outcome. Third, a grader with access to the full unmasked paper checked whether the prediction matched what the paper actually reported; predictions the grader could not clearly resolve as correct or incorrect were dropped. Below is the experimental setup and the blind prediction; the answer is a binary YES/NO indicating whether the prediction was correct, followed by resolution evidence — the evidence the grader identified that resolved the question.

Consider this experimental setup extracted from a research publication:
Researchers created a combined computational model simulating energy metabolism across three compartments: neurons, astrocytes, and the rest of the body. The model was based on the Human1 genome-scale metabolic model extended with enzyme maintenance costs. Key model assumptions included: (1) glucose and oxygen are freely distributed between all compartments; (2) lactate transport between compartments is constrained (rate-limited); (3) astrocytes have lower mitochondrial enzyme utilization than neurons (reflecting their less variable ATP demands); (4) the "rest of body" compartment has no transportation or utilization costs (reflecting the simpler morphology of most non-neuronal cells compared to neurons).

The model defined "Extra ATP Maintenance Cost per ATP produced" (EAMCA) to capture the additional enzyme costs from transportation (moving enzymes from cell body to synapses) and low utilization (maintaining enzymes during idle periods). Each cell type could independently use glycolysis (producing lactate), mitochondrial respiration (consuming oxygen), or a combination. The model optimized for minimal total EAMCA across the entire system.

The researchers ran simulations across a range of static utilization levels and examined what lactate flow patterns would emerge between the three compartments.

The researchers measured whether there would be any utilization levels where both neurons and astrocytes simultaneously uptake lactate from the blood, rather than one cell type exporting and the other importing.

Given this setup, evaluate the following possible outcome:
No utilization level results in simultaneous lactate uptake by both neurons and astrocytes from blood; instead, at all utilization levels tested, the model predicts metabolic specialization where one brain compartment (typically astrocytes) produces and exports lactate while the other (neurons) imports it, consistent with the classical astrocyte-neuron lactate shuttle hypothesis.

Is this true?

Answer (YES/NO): NO